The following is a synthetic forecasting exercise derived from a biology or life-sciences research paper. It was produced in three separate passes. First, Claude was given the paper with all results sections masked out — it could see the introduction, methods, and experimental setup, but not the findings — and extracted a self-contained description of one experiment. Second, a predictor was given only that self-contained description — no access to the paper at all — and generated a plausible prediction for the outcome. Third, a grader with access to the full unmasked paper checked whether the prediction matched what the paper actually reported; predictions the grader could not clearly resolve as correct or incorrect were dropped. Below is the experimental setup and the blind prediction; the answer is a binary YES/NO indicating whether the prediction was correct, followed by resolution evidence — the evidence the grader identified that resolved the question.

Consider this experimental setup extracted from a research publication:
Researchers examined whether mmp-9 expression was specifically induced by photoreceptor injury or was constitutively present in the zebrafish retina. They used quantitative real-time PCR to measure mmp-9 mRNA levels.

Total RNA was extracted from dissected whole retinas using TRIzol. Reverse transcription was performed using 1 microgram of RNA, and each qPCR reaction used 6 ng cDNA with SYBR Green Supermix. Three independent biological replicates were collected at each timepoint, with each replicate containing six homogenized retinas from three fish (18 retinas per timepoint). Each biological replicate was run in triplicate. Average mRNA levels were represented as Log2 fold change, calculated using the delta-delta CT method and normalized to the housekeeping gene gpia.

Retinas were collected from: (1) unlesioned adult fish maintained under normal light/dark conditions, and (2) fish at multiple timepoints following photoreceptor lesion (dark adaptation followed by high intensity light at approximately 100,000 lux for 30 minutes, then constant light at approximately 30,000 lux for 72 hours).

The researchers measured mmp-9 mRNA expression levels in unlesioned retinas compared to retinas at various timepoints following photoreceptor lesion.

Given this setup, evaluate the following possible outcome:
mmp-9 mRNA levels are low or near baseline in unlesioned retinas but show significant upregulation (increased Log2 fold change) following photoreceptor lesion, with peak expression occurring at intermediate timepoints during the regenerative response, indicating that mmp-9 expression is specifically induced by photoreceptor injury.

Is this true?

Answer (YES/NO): YES